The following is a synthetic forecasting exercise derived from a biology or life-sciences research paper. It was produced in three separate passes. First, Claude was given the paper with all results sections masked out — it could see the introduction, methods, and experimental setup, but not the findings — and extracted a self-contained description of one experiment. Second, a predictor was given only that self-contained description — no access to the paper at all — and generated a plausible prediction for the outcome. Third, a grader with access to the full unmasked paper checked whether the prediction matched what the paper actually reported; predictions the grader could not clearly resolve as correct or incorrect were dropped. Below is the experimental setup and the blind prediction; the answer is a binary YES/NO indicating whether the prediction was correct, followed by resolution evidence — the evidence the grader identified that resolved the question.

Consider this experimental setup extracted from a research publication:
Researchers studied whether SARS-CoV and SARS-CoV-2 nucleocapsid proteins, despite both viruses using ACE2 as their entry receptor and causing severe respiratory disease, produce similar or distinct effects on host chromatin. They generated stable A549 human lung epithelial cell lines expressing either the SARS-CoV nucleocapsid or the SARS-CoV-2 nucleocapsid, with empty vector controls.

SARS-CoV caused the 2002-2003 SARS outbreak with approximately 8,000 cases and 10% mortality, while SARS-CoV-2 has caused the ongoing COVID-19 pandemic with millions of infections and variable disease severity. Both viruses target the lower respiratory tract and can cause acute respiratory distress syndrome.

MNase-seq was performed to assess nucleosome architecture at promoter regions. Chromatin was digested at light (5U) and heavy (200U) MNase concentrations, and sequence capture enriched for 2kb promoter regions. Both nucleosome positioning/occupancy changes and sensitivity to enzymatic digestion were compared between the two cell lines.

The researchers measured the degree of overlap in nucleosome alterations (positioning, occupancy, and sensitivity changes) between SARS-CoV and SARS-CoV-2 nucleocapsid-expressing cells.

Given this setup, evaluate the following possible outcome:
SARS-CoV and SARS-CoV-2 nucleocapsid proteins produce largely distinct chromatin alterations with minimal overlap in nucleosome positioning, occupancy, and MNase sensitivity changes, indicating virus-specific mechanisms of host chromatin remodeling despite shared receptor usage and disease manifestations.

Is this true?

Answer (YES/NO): YES